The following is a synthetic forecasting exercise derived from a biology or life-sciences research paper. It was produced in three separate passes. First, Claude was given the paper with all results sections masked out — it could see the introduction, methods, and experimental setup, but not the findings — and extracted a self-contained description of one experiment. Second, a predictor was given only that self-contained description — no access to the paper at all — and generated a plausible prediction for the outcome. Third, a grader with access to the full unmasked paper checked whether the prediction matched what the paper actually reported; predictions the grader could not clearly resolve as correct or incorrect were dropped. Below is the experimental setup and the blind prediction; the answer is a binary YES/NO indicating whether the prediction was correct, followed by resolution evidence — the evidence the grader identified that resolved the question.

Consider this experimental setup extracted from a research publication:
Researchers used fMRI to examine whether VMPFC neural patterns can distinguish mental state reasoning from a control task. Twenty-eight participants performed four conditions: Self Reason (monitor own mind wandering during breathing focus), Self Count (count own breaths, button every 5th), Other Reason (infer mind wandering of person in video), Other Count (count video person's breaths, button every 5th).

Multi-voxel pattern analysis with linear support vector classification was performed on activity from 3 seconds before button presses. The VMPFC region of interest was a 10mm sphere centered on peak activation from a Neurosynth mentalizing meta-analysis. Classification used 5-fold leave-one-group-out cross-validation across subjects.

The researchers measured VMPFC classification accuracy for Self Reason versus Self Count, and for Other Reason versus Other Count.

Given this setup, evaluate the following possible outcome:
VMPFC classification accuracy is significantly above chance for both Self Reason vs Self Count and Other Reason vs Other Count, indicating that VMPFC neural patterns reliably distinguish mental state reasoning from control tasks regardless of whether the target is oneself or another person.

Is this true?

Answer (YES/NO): NO